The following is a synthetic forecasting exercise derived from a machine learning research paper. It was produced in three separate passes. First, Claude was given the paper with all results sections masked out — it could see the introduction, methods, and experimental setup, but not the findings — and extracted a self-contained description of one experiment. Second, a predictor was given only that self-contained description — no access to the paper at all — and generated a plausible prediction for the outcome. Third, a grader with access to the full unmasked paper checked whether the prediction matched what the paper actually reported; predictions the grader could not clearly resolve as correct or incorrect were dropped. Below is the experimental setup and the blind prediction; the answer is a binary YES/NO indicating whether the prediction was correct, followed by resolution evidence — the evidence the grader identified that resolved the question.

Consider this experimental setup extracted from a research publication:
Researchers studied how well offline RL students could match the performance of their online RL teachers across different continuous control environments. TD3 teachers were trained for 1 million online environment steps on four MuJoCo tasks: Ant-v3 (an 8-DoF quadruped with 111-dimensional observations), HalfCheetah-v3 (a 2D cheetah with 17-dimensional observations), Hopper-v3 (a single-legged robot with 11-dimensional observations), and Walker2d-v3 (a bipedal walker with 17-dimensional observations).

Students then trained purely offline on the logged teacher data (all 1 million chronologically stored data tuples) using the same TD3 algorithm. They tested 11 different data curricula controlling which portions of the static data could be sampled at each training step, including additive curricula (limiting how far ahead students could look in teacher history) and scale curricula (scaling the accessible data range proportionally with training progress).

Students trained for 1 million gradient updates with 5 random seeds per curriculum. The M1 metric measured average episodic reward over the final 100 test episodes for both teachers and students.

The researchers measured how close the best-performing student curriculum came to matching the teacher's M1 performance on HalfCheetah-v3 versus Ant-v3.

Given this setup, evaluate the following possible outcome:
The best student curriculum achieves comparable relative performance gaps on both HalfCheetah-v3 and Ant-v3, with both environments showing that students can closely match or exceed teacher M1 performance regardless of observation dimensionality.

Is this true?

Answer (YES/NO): NO